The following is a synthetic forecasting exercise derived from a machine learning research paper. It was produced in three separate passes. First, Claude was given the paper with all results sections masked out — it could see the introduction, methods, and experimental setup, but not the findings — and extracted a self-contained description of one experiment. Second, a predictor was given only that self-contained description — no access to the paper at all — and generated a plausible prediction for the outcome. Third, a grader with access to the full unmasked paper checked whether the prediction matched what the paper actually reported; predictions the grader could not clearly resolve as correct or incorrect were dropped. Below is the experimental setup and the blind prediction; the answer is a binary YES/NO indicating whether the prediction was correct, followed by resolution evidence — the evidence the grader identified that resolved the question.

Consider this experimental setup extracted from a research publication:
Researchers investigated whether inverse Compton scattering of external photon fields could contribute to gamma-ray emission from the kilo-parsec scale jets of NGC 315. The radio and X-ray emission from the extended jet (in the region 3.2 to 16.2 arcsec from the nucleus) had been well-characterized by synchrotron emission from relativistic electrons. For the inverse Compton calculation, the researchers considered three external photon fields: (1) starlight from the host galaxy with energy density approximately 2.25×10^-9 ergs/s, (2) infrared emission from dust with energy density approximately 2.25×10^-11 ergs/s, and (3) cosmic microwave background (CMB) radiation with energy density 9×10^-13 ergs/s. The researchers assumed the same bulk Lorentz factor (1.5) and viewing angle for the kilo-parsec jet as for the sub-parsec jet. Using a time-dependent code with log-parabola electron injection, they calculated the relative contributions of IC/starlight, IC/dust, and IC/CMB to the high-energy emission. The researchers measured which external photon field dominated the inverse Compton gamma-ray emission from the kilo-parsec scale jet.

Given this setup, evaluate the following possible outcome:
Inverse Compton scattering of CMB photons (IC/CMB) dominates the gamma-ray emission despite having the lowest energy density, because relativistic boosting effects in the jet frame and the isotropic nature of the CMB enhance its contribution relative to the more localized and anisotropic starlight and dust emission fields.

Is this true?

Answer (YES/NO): NO